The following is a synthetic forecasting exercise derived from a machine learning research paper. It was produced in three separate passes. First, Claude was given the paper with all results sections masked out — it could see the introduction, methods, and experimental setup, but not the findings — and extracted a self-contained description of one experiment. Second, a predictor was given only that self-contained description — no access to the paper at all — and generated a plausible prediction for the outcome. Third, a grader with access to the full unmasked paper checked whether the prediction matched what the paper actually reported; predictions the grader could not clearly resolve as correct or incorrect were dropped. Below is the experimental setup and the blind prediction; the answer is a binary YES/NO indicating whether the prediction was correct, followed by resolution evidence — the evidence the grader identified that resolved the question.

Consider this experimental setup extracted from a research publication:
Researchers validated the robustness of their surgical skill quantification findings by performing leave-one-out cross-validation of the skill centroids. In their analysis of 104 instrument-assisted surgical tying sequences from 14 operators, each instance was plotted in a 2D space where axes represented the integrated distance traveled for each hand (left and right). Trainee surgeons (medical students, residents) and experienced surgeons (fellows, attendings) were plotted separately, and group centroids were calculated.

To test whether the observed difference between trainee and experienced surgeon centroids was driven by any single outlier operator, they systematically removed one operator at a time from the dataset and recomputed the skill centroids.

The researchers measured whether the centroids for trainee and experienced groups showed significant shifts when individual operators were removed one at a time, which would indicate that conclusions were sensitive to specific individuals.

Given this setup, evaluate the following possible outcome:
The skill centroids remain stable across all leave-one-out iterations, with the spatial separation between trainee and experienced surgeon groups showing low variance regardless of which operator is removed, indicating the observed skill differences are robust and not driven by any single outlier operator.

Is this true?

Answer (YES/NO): YES